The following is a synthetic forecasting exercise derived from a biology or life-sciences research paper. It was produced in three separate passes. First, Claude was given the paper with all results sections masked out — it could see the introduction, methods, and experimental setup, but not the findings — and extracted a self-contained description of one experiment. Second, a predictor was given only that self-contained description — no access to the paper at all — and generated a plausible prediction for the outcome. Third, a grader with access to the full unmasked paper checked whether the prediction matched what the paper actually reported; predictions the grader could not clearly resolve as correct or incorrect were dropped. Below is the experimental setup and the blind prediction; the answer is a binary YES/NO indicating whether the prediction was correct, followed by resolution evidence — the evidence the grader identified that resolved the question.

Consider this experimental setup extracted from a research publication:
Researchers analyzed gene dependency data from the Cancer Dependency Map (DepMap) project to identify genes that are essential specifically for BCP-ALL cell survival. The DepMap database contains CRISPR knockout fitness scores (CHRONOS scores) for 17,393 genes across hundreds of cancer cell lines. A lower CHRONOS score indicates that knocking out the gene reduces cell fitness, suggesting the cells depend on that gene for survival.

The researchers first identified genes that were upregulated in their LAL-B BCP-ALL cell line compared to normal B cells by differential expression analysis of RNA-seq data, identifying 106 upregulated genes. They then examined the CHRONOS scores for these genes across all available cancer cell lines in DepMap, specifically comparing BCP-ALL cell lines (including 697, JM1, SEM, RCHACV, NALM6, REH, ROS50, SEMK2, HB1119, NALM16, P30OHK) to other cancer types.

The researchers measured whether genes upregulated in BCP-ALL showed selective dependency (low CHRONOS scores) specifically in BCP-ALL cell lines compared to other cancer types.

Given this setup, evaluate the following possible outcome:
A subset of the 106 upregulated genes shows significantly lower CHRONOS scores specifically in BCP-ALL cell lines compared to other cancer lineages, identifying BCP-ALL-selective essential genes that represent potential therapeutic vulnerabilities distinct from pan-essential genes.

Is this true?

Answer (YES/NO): YES